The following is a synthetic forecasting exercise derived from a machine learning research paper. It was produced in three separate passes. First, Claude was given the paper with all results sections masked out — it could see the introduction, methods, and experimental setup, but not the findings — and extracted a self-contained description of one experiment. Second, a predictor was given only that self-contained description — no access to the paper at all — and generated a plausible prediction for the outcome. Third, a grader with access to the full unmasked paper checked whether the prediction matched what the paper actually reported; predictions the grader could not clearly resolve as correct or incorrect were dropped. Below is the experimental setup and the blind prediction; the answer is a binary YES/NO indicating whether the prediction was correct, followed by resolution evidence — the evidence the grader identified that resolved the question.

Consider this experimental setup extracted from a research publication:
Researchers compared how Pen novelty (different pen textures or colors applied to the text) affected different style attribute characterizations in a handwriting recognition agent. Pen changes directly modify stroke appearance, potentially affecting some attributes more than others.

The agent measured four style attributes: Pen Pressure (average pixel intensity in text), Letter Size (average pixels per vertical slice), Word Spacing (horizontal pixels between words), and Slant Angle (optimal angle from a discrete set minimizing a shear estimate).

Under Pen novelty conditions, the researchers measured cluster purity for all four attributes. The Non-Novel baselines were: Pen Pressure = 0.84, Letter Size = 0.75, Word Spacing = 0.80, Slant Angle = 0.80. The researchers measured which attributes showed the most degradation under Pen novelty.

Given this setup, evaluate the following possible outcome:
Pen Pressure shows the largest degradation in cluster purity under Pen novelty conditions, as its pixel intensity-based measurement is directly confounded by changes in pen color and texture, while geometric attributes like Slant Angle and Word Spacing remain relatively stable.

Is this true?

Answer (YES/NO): NO